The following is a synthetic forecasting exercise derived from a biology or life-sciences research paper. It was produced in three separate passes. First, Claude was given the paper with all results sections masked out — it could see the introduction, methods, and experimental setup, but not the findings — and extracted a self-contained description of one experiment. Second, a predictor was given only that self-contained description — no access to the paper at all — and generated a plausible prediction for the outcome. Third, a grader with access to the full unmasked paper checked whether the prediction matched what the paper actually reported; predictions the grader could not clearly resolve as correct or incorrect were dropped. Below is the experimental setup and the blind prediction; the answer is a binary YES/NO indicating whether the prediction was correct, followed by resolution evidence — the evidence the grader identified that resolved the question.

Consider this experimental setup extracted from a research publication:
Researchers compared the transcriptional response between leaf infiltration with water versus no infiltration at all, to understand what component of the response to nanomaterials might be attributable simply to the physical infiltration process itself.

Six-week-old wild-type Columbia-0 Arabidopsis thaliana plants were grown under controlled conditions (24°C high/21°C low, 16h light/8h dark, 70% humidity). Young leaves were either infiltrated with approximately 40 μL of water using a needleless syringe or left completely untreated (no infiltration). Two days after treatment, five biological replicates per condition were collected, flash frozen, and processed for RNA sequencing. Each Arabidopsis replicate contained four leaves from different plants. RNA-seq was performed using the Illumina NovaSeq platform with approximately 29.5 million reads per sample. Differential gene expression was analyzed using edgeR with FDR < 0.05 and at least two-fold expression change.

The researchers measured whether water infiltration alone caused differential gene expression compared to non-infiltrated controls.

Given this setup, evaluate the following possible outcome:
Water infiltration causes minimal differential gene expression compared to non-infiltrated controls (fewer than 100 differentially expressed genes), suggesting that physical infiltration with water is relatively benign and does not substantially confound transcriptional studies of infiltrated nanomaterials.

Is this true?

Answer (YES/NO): NO